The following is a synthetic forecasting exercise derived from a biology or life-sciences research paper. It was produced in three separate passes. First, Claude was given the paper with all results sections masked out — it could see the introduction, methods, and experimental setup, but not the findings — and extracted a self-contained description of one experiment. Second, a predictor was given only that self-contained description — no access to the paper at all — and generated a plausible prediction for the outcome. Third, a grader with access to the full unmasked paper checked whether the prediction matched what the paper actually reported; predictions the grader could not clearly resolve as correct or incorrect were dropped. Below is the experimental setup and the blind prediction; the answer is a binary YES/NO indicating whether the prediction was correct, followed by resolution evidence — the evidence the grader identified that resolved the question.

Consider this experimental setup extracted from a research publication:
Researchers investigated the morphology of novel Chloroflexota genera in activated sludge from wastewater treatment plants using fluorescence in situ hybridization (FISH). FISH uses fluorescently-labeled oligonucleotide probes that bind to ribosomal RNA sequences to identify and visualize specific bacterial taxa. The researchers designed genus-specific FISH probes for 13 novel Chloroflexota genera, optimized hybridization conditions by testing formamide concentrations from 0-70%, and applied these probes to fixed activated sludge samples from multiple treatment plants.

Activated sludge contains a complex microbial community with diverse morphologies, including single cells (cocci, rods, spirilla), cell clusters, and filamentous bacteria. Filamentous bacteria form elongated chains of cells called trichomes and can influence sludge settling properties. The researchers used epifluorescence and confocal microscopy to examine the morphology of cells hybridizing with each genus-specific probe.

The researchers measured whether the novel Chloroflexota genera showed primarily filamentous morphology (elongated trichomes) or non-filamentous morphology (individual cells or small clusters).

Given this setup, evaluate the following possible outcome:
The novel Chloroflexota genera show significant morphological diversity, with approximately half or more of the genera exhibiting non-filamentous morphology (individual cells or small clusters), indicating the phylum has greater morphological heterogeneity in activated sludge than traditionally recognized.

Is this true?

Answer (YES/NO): NO